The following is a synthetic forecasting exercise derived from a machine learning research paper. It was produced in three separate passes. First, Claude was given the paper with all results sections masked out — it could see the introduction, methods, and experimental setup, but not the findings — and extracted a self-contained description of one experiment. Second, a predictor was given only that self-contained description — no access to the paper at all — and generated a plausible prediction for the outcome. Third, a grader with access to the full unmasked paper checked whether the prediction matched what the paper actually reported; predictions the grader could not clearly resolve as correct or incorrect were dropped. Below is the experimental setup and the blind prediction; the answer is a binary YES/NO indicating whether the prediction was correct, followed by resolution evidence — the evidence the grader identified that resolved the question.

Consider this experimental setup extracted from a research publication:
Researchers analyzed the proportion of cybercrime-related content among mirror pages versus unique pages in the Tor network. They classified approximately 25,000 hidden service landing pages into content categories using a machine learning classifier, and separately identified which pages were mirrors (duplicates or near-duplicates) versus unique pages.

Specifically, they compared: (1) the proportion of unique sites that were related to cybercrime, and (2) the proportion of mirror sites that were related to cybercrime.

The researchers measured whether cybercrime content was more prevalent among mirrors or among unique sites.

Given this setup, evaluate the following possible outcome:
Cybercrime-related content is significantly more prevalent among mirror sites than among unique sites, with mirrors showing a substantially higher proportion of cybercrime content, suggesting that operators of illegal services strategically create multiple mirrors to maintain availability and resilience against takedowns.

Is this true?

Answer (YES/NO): YES